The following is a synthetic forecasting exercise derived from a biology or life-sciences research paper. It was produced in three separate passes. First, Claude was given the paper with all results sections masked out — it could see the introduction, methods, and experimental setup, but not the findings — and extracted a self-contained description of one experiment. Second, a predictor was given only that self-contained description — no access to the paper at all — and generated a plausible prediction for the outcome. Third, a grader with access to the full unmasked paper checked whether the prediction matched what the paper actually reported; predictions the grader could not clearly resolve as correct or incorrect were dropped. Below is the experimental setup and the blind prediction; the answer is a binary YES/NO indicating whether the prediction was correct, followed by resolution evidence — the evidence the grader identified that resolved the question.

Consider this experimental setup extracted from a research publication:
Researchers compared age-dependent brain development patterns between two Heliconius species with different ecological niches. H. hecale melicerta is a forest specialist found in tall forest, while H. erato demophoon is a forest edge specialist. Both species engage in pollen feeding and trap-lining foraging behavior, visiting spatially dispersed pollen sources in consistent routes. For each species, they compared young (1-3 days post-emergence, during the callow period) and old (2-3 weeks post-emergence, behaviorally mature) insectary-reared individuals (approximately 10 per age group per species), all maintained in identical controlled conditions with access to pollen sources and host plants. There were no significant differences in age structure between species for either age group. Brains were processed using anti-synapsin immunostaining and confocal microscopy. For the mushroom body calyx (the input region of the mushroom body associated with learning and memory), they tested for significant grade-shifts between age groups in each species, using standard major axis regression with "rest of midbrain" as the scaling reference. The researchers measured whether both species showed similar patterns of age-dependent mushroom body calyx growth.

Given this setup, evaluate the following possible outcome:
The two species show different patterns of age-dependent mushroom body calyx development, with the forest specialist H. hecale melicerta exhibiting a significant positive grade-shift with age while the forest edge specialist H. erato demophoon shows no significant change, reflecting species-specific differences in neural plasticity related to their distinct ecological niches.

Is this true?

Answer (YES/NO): NO